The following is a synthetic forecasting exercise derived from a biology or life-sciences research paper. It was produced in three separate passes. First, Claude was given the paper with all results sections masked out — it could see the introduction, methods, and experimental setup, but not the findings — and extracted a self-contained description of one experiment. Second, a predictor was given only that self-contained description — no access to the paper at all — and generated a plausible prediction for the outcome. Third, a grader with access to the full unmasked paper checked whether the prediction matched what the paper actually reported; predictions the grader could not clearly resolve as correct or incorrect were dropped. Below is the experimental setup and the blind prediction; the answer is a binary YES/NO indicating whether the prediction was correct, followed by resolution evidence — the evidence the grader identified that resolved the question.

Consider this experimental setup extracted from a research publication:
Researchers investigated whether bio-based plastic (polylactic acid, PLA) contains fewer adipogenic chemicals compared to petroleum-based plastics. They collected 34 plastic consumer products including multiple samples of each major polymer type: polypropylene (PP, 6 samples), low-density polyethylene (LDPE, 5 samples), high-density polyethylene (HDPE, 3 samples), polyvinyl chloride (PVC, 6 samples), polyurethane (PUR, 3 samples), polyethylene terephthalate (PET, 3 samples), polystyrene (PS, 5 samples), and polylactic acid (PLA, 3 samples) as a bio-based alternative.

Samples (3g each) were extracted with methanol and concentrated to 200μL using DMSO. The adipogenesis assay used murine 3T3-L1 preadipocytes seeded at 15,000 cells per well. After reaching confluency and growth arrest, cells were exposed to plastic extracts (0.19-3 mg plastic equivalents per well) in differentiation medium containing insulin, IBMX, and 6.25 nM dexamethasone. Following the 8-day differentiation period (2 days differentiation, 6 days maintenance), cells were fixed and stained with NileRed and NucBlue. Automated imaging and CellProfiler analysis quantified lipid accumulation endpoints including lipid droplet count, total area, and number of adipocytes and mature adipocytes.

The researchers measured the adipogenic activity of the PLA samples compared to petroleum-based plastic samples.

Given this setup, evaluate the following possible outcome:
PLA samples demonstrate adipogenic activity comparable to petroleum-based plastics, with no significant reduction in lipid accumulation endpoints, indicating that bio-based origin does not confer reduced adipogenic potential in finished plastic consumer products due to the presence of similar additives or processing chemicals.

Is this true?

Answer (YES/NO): NO